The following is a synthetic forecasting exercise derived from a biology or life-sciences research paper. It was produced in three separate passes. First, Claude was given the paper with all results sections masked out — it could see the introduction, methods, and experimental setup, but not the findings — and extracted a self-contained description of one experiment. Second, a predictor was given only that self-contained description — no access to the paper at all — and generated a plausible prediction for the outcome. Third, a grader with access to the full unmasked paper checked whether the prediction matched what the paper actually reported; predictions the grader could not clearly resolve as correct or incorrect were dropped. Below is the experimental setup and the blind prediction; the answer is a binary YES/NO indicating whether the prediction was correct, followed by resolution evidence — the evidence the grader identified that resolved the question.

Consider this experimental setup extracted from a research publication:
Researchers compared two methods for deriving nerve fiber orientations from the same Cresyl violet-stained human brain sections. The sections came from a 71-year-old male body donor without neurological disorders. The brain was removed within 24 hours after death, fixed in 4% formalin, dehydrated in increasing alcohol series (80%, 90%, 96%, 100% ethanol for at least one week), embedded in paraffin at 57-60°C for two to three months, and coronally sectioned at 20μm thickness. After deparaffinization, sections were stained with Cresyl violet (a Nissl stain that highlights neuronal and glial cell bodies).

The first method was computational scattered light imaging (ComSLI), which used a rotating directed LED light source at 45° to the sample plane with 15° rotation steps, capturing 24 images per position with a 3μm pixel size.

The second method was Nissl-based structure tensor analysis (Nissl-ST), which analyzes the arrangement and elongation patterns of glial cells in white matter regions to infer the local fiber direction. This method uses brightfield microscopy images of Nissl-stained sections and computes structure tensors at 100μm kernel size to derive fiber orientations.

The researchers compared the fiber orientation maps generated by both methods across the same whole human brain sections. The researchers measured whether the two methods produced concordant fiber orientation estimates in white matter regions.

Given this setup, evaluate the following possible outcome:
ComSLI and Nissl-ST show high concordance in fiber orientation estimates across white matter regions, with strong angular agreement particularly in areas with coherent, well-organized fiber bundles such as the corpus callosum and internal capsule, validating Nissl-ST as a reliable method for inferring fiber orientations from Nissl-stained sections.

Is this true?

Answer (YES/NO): NO